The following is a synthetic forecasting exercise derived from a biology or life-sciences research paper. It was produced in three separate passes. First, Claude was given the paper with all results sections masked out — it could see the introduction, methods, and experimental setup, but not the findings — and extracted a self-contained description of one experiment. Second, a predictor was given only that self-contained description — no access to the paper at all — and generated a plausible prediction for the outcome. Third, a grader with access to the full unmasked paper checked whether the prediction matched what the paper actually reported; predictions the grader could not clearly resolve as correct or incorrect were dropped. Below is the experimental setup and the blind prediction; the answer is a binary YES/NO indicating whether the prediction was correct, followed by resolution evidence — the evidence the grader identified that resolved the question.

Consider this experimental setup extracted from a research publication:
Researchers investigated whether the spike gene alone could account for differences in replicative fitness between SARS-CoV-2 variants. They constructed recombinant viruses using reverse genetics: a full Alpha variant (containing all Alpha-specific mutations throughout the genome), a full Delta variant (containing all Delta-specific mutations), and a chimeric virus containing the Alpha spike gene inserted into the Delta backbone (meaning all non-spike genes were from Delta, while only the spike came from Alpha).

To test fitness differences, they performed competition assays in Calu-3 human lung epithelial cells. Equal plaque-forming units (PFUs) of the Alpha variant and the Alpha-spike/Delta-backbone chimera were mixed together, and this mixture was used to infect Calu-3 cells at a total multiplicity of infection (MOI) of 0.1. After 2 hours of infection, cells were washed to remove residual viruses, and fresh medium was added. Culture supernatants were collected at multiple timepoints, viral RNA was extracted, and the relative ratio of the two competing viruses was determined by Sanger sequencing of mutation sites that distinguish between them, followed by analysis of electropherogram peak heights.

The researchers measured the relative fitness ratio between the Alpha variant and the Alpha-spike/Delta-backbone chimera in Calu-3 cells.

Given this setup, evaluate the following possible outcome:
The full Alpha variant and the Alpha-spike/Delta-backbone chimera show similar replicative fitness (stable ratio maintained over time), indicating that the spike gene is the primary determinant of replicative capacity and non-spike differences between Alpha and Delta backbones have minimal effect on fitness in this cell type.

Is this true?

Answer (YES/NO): NO